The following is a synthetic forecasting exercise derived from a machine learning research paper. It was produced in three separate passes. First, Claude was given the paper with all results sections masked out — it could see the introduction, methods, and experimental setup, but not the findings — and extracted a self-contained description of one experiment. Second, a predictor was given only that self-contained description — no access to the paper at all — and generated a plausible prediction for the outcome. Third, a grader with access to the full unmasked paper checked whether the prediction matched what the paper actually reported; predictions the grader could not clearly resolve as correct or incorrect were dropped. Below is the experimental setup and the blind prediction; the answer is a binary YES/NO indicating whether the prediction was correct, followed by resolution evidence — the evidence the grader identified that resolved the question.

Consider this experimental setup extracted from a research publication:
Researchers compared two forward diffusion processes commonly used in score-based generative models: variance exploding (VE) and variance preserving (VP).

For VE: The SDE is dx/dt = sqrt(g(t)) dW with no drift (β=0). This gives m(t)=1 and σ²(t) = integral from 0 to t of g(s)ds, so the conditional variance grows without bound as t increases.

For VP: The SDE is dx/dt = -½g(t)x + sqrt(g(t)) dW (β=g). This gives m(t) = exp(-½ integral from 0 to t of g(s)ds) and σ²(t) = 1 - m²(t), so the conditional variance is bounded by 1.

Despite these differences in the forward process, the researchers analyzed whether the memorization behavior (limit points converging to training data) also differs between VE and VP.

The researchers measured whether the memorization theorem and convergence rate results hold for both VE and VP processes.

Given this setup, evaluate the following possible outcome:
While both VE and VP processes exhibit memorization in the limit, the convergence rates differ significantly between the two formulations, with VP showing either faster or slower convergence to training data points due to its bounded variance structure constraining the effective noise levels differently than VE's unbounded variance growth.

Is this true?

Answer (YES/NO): NO